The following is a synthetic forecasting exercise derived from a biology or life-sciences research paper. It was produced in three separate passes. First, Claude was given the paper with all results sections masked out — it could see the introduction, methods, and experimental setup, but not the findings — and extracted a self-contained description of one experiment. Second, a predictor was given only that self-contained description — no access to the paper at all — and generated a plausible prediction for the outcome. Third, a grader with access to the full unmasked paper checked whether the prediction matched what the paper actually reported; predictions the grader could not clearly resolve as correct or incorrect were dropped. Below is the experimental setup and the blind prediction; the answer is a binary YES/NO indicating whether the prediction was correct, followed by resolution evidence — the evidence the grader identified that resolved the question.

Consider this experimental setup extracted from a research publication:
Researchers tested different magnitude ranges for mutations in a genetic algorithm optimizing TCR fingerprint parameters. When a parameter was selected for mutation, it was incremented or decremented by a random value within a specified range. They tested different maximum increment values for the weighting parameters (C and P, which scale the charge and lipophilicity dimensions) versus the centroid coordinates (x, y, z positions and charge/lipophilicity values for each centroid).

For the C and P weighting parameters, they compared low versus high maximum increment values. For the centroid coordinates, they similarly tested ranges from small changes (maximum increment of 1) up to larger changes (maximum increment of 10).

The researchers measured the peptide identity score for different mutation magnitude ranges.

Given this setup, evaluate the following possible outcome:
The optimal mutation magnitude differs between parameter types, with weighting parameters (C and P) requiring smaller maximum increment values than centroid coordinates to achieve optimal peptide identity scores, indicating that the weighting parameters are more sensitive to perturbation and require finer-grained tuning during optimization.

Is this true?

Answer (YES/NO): YES